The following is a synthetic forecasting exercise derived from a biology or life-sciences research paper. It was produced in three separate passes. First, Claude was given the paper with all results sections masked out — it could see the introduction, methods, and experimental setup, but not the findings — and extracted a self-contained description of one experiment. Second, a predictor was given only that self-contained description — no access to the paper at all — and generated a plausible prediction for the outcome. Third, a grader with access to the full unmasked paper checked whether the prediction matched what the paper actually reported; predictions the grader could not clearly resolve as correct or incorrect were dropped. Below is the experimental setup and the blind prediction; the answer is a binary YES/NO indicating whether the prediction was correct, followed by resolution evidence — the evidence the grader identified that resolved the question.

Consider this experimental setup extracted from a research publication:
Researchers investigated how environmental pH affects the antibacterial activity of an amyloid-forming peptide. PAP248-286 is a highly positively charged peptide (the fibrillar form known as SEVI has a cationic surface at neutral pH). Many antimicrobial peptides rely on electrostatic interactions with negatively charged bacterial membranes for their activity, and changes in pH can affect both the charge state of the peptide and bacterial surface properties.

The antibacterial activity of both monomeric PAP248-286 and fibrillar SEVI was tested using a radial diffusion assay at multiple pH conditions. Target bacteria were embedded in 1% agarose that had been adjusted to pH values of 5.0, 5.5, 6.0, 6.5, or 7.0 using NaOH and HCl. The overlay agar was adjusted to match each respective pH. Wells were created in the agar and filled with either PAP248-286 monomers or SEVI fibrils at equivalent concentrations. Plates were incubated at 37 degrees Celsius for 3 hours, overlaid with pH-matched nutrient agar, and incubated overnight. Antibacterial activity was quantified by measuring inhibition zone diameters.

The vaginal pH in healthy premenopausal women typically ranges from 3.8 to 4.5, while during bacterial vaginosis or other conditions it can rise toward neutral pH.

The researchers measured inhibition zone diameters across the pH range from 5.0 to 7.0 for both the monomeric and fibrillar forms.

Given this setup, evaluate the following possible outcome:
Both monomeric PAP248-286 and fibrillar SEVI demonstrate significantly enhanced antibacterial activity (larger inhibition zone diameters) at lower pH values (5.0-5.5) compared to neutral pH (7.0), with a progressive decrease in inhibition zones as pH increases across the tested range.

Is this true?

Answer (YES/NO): NO